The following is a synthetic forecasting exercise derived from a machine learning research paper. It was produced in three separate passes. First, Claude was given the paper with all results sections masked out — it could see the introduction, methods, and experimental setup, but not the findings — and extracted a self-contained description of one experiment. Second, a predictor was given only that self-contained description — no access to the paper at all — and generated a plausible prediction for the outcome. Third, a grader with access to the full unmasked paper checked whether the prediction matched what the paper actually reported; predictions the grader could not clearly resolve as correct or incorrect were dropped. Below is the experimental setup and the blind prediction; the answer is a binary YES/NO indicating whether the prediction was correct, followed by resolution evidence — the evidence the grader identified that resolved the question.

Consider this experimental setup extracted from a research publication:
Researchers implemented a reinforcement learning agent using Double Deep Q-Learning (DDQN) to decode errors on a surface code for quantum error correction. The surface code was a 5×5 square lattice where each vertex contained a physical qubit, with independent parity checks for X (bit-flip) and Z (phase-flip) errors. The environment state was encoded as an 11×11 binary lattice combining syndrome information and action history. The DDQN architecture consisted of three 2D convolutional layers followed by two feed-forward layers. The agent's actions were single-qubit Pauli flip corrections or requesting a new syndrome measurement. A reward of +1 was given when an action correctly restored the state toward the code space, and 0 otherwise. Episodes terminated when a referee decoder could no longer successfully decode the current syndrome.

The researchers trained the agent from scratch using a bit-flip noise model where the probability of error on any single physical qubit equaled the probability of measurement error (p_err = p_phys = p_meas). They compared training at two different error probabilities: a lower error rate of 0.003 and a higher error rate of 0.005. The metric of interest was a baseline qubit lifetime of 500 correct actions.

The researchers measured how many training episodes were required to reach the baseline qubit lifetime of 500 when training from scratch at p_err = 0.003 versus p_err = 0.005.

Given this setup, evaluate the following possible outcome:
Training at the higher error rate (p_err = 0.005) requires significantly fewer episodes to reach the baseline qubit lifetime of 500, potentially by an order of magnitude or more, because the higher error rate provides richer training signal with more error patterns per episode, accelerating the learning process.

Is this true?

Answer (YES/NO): NO